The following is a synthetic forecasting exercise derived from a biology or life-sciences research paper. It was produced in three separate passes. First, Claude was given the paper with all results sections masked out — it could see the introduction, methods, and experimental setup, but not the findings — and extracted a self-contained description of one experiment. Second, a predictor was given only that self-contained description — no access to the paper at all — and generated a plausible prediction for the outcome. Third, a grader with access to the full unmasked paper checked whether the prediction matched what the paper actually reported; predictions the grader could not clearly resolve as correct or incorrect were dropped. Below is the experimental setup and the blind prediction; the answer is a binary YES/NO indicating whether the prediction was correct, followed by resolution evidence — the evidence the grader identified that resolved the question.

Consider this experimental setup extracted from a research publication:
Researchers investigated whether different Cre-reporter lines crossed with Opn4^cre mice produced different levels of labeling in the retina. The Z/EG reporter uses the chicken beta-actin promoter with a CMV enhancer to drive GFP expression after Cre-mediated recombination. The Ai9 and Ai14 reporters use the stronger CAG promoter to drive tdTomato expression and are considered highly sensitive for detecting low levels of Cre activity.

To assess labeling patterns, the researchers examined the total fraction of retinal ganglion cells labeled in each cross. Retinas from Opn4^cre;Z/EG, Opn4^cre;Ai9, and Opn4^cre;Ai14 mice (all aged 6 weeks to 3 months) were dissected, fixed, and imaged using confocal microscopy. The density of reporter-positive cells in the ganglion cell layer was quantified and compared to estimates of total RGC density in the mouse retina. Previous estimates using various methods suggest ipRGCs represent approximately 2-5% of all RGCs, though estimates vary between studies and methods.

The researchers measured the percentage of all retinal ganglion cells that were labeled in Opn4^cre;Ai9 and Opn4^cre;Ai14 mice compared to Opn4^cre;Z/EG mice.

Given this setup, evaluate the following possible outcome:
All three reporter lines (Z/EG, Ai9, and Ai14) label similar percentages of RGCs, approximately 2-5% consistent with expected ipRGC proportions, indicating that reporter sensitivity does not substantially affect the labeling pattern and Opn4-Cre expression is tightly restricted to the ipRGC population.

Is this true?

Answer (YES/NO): NO